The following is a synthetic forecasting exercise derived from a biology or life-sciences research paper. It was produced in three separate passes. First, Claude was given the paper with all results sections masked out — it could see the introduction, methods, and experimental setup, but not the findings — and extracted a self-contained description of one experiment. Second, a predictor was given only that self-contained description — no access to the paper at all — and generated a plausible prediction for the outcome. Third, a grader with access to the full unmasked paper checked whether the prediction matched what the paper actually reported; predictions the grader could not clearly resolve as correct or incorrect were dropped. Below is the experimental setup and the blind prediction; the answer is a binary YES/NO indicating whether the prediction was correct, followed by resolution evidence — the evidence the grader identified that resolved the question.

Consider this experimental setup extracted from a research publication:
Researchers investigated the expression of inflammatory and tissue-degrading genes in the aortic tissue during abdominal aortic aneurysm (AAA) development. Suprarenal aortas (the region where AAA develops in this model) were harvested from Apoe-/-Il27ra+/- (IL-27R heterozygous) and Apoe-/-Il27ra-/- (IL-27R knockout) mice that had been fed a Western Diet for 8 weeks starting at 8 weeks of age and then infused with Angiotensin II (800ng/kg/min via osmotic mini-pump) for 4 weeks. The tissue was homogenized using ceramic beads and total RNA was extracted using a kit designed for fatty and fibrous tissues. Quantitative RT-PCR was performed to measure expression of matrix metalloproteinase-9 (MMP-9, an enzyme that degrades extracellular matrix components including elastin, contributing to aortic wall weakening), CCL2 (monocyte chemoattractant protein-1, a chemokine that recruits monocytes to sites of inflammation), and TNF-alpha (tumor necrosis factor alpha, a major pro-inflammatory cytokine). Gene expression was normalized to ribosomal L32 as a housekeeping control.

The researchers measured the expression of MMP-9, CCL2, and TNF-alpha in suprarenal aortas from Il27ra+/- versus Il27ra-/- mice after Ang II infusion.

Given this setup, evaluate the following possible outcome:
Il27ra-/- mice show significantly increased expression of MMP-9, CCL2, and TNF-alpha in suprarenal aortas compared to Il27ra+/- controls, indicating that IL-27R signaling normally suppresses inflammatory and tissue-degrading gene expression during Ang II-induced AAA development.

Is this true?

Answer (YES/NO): NO